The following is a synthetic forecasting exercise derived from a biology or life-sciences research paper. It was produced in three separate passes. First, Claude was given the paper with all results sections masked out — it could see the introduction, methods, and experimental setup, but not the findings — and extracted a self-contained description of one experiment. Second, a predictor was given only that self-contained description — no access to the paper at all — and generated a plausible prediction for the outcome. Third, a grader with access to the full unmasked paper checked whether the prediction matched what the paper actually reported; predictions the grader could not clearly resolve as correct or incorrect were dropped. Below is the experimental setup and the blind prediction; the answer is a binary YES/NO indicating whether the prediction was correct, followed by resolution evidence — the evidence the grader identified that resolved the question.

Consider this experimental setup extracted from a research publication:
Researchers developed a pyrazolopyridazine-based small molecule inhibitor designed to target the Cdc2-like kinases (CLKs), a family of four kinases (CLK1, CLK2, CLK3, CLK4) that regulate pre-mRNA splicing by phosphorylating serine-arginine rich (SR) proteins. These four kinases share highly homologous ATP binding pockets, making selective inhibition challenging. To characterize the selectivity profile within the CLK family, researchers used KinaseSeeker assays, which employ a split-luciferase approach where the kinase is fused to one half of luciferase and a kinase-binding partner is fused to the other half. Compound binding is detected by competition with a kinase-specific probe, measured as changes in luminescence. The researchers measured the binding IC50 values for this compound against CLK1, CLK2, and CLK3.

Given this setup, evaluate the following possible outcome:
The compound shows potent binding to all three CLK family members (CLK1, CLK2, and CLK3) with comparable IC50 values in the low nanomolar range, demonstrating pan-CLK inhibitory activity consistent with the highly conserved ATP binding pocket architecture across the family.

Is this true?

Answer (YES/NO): NO